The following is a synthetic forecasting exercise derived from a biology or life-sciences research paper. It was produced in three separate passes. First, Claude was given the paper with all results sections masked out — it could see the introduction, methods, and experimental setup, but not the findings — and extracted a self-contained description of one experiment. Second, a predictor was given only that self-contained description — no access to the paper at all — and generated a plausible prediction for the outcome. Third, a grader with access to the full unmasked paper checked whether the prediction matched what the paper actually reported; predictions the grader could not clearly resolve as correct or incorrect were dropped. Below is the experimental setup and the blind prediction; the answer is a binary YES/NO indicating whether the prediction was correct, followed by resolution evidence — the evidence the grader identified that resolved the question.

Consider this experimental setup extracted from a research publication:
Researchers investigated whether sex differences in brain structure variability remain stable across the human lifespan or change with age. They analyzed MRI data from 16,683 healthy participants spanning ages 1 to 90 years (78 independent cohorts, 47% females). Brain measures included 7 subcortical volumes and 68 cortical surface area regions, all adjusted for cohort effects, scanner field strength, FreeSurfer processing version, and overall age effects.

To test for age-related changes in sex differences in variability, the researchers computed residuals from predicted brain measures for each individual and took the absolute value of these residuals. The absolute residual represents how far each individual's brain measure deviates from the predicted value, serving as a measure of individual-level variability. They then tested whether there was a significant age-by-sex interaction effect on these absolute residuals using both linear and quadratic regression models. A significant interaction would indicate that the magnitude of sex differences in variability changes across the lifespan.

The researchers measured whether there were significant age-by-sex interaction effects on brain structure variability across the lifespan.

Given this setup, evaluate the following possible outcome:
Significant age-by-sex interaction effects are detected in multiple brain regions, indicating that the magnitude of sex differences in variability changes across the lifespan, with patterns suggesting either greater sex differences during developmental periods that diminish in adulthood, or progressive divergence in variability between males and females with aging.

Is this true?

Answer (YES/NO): YES